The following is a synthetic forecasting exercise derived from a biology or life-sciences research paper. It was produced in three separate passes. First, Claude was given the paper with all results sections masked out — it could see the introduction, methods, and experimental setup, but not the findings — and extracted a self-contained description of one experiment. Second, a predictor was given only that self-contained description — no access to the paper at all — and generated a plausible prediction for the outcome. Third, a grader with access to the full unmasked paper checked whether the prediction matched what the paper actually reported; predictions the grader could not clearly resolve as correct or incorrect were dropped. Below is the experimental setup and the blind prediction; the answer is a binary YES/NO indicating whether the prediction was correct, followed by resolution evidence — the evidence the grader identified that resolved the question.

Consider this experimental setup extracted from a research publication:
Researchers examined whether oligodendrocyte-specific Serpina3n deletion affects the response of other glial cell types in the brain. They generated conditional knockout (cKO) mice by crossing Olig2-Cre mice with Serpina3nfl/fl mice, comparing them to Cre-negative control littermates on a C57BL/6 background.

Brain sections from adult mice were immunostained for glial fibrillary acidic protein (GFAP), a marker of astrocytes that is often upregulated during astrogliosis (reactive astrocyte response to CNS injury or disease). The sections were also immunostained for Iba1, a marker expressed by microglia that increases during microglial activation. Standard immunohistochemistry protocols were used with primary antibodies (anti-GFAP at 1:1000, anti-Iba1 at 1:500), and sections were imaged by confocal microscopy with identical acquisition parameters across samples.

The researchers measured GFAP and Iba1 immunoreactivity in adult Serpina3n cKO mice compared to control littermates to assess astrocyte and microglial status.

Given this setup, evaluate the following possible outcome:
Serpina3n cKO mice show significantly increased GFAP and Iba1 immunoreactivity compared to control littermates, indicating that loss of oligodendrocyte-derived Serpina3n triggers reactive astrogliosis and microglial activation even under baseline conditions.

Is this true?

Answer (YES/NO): NO